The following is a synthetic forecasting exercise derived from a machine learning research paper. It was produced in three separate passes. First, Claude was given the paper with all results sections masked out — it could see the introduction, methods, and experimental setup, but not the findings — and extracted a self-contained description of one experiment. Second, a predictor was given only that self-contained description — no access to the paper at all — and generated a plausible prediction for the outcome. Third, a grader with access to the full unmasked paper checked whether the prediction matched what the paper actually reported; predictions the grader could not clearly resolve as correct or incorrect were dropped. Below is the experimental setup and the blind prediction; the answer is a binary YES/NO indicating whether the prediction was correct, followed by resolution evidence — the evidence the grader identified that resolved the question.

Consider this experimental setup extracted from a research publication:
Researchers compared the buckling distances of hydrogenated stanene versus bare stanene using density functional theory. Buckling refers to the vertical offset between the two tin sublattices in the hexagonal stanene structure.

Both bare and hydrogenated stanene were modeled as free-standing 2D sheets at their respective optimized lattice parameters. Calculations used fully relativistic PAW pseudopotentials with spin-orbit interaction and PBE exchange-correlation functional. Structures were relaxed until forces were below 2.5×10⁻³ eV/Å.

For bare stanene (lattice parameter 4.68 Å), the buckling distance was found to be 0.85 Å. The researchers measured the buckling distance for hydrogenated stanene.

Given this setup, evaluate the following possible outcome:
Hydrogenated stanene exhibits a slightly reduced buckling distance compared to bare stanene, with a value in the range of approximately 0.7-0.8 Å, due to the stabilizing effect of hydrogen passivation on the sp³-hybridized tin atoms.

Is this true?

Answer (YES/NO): NO